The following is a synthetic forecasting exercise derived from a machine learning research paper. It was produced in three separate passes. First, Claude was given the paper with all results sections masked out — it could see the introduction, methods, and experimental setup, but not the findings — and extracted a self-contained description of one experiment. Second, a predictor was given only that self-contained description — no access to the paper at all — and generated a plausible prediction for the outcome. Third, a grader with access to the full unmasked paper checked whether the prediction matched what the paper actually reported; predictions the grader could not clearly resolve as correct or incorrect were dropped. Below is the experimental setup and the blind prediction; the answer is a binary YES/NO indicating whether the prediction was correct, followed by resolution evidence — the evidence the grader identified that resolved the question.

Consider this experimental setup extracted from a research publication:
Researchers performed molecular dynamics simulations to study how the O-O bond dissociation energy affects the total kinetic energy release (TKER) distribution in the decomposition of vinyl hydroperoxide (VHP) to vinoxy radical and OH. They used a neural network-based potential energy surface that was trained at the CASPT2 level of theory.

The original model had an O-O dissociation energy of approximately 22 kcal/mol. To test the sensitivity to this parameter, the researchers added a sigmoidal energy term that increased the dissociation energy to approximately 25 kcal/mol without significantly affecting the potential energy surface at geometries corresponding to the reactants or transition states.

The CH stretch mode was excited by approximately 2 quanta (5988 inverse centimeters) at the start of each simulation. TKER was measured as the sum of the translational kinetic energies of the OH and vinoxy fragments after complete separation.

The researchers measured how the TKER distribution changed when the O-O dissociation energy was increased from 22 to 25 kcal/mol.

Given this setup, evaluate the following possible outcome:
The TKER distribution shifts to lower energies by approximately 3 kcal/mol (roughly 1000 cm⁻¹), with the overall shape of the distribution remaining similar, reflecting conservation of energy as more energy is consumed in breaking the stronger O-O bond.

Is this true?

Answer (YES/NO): NO